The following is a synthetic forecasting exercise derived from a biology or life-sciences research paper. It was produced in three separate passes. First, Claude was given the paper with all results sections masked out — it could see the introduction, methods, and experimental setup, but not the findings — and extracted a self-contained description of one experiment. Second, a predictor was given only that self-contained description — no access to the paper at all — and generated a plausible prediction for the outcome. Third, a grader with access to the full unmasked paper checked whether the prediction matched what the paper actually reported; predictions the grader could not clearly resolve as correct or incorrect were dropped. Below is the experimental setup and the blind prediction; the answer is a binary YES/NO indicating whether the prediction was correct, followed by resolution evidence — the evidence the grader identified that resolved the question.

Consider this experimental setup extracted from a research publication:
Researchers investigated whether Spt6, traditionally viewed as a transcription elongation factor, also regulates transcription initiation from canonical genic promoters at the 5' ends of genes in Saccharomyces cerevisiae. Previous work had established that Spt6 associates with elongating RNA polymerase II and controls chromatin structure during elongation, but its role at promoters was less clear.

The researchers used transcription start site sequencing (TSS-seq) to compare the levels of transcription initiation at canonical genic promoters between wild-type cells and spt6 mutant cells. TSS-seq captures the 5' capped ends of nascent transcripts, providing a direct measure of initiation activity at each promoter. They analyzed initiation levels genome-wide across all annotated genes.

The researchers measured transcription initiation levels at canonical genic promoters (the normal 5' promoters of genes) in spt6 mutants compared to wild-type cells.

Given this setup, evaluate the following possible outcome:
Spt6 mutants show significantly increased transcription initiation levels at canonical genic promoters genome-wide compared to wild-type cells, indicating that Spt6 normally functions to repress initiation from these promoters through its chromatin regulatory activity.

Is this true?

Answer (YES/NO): NO